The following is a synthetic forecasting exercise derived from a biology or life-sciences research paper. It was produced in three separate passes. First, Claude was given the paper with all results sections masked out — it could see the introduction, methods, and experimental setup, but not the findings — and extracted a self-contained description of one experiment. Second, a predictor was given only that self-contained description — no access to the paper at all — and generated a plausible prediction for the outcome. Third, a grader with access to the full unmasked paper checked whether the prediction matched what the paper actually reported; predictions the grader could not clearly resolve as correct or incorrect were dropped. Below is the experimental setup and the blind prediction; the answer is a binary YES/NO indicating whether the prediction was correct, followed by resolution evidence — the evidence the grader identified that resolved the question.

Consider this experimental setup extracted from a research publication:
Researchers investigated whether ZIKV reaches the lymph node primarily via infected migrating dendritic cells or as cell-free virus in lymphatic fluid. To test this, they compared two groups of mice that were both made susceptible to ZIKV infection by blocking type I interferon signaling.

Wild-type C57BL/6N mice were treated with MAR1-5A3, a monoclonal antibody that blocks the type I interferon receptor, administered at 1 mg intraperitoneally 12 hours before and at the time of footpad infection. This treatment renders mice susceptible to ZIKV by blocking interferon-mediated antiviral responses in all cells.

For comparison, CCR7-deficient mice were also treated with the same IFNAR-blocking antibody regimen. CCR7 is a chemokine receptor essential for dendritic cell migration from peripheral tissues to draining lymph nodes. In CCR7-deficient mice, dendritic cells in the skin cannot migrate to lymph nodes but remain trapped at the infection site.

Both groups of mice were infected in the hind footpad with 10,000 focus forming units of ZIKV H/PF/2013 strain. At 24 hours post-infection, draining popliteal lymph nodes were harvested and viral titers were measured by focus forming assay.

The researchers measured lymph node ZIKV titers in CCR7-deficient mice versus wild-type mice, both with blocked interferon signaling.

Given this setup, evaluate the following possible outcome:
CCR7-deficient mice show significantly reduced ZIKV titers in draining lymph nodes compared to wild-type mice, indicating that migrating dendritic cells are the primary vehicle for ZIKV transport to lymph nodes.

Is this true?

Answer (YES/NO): NO